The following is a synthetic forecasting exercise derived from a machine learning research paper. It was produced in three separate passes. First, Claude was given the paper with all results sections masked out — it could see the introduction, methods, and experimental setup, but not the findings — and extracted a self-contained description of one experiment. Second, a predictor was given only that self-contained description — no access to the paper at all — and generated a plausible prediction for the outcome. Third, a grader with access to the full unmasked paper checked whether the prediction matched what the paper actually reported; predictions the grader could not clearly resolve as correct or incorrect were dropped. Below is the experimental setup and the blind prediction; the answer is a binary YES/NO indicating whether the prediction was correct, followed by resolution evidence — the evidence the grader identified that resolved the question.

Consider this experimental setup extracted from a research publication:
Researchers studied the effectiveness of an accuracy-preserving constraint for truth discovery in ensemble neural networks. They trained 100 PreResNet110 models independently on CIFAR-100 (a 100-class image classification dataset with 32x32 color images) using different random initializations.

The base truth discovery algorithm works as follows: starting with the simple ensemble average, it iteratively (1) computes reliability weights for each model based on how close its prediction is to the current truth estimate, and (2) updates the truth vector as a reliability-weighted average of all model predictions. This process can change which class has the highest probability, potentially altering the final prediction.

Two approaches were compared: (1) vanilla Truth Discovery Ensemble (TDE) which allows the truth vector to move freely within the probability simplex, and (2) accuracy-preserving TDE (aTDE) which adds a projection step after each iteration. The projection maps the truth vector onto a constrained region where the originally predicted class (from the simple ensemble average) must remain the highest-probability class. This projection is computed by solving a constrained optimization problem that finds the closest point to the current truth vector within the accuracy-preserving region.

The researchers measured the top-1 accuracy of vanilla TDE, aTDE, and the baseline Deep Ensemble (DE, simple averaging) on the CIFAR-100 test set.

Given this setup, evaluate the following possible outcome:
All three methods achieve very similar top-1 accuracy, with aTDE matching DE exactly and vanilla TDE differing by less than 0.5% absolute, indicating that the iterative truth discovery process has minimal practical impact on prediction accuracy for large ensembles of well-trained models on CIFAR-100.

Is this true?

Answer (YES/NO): YES